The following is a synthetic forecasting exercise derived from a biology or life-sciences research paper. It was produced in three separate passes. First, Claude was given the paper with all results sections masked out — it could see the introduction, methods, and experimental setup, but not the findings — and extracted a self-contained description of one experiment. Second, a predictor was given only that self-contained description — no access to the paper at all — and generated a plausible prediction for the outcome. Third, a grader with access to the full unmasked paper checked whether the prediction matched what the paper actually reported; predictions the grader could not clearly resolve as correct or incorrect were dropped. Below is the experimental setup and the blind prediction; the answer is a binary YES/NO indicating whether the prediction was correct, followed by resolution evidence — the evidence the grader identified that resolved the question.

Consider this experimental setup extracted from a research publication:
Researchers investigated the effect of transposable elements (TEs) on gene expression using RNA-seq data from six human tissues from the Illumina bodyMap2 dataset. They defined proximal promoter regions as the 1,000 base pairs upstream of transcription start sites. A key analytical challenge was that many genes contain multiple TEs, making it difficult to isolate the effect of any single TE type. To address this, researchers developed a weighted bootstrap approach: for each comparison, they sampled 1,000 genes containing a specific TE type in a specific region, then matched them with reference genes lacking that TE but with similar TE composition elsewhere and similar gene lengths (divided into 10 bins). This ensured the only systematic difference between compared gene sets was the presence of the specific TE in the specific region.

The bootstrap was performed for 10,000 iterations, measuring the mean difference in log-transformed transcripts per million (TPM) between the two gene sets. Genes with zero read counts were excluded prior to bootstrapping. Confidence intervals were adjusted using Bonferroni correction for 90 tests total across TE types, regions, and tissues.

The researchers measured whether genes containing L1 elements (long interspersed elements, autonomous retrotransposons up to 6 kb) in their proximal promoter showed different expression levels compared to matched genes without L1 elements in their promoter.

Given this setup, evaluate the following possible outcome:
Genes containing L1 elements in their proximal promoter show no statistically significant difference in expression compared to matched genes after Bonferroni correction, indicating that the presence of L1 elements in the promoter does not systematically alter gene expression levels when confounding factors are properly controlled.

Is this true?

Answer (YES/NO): NO